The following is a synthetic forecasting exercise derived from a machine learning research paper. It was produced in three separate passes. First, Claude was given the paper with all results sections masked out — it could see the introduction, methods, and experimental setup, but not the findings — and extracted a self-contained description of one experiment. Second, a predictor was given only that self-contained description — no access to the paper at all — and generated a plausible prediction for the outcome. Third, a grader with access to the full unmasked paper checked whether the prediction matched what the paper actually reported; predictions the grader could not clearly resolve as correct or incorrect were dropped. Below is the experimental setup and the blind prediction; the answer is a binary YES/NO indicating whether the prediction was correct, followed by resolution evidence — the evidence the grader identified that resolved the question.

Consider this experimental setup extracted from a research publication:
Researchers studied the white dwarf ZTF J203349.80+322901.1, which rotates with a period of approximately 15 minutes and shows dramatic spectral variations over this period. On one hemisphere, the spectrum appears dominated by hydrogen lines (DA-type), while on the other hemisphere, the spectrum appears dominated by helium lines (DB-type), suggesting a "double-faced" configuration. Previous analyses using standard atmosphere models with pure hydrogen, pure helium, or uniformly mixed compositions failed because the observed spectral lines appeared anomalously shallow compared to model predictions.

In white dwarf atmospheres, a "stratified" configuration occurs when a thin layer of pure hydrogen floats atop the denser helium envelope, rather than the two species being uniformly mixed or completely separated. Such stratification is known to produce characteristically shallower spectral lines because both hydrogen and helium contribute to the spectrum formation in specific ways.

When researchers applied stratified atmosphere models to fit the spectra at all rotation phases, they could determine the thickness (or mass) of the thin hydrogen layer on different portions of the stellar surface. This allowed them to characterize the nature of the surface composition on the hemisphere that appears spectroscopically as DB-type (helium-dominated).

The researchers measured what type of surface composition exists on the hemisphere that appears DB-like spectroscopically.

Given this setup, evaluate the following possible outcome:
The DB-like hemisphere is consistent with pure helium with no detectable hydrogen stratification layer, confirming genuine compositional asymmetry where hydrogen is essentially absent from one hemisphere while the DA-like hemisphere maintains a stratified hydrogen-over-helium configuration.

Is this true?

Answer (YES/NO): NO